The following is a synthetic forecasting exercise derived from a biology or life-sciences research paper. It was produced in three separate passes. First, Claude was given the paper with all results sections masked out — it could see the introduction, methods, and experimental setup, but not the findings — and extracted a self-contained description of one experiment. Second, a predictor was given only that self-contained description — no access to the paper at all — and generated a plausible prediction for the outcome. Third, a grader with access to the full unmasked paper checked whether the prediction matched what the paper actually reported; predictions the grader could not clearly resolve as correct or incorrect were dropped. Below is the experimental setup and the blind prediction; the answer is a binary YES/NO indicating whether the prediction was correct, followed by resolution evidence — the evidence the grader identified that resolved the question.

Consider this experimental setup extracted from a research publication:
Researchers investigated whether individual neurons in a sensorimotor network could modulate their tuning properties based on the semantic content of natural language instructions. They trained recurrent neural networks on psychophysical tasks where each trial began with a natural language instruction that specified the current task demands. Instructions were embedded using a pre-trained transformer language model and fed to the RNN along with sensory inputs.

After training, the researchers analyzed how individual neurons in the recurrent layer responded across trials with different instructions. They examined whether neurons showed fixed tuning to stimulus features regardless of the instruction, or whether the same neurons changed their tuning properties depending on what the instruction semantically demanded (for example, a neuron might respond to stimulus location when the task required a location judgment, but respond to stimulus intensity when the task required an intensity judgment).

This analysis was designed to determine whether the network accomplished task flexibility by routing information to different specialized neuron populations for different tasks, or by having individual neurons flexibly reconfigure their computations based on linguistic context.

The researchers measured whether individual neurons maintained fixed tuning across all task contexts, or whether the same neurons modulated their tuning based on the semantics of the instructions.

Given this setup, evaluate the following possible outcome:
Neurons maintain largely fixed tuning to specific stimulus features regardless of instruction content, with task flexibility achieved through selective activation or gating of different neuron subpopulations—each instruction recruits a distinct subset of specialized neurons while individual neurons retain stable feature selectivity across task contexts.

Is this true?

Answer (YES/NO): NO